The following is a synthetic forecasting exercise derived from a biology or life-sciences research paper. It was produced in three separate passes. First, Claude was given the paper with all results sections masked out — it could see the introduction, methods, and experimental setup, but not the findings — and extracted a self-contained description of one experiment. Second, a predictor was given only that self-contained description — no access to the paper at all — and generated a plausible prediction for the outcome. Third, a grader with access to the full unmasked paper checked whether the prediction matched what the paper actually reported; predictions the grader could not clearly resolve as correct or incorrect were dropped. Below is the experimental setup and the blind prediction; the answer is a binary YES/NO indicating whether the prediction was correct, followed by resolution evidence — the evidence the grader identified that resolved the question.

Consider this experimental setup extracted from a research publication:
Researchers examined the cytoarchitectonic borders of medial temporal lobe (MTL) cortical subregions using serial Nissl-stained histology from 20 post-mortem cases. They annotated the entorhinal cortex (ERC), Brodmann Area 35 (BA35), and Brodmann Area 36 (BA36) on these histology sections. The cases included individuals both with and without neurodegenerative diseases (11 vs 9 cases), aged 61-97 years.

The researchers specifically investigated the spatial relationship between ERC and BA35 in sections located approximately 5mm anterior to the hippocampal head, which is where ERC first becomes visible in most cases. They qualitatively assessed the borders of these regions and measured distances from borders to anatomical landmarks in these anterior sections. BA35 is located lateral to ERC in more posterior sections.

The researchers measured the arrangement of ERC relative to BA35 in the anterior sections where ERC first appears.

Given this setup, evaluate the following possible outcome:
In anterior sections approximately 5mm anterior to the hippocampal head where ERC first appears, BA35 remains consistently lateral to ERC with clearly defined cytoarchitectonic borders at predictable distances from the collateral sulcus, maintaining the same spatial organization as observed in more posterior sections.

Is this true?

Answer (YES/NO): NO